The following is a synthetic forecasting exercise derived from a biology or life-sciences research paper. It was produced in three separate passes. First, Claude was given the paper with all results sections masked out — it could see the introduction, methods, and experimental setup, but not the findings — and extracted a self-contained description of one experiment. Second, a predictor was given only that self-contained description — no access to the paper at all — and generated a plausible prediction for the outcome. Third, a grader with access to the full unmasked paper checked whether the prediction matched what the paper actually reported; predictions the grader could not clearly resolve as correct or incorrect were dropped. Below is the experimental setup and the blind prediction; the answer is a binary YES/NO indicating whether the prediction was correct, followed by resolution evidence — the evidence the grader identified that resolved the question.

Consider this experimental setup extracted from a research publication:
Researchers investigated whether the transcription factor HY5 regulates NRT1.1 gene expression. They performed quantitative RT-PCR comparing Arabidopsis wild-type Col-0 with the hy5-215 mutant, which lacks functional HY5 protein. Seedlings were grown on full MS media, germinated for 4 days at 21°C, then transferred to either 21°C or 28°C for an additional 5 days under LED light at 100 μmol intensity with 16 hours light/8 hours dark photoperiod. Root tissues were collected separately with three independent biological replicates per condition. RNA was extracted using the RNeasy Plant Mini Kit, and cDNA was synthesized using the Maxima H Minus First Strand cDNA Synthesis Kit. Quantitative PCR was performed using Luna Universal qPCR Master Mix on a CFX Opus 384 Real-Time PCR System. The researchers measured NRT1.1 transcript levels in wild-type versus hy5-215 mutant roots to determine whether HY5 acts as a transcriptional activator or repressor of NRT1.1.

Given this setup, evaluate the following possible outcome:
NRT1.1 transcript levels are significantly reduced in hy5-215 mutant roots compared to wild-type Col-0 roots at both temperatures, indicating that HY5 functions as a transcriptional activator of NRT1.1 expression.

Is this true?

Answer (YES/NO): NO